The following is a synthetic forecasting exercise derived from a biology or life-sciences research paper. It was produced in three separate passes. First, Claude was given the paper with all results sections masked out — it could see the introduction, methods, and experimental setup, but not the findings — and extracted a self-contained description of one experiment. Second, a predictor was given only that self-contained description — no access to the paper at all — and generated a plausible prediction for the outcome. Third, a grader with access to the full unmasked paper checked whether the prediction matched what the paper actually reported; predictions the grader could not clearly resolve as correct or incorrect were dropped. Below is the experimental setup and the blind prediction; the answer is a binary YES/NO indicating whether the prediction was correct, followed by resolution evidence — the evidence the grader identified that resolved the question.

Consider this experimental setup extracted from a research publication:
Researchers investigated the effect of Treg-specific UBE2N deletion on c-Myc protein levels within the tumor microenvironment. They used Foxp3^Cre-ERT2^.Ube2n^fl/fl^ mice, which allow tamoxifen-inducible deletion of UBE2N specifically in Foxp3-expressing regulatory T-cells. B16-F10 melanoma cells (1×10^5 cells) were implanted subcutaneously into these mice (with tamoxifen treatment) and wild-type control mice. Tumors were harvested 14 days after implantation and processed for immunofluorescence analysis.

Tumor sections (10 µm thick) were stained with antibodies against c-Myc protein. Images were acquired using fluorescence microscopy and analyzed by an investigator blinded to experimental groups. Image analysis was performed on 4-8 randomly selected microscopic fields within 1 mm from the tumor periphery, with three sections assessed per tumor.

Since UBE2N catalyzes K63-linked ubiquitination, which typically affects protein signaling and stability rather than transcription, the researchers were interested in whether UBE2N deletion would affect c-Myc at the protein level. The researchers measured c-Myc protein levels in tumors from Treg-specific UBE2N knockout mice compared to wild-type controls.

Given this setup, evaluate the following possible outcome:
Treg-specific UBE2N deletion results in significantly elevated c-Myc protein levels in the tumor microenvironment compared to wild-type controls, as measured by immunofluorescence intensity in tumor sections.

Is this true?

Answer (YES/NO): NO